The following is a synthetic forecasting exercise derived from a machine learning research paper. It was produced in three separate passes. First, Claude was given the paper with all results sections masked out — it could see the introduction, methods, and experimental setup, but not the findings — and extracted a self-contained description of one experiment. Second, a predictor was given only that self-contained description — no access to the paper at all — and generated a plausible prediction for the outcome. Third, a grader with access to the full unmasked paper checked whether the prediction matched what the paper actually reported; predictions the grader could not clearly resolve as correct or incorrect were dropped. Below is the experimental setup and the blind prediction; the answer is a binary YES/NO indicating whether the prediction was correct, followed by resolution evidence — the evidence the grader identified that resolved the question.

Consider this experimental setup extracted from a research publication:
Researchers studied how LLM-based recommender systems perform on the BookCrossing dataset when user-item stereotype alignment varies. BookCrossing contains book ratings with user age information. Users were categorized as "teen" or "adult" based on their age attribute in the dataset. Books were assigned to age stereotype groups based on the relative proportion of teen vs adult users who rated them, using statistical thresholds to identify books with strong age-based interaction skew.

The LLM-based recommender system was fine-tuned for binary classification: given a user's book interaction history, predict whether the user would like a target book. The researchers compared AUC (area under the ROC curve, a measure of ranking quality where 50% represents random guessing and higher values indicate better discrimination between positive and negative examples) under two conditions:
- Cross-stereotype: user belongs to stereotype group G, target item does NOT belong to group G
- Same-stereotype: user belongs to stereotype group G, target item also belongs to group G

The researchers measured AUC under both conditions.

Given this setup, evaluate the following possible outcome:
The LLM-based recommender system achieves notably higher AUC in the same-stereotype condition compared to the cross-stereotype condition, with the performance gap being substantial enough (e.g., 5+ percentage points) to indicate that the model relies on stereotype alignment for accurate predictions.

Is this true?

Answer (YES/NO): YES